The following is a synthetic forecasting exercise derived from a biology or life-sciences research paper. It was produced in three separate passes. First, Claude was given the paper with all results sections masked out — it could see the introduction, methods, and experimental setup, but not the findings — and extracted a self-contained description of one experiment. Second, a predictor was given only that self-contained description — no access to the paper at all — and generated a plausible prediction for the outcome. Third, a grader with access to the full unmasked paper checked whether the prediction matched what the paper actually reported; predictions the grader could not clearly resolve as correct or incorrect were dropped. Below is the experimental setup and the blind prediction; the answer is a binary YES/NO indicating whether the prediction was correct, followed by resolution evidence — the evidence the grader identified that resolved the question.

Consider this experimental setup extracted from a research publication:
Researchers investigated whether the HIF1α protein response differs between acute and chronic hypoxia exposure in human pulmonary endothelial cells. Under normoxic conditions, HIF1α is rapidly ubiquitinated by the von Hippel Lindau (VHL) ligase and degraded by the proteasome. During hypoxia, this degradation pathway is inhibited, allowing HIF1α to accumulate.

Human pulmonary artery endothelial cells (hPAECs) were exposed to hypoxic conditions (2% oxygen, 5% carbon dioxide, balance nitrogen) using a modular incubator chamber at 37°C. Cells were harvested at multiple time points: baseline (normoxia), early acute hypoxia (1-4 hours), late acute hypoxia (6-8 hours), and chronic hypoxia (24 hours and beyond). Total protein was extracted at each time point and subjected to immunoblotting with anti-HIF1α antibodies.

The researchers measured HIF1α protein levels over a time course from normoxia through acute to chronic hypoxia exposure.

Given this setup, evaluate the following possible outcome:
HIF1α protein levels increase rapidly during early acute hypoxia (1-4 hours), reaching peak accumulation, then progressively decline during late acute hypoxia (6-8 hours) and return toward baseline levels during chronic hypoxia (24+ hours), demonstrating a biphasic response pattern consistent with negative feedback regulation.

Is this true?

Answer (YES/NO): NO